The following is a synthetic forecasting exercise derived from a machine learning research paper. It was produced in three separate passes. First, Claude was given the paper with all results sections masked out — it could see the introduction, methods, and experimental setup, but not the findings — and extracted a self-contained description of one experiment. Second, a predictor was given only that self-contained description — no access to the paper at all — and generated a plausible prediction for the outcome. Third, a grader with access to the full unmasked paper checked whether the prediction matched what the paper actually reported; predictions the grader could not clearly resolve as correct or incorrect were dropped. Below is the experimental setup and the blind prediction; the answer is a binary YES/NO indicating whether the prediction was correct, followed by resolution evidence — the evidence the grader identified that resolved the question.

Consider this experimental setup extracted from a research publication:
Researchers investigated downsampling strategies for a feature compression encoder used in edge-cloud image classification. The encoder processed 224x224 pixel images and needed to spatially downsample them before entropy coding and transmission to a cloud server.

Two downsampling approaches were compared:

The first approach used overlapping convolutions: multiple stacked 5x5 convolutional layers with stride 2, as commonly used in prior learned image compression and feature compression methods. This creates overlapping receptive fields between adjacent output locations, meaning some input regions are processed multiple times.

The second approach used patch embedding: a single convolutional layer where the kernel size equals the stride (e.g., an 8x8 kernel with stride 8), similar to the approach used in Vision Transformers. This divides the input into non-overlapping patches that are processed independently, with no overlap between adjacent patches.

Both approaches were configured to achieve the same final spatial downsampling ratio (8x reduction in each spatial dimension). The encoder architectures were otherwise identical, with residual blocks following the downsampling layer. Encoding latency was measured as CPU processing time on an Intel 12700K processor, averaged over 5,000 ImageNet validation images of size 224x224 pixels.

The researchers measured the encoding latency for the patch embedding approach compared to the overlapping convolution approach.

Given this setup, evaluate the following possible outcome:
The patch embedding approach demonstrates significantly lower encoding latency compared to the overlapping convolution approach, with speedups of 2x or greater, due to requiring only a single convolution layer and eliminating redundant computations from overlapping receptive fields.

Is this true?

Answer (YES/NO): NO